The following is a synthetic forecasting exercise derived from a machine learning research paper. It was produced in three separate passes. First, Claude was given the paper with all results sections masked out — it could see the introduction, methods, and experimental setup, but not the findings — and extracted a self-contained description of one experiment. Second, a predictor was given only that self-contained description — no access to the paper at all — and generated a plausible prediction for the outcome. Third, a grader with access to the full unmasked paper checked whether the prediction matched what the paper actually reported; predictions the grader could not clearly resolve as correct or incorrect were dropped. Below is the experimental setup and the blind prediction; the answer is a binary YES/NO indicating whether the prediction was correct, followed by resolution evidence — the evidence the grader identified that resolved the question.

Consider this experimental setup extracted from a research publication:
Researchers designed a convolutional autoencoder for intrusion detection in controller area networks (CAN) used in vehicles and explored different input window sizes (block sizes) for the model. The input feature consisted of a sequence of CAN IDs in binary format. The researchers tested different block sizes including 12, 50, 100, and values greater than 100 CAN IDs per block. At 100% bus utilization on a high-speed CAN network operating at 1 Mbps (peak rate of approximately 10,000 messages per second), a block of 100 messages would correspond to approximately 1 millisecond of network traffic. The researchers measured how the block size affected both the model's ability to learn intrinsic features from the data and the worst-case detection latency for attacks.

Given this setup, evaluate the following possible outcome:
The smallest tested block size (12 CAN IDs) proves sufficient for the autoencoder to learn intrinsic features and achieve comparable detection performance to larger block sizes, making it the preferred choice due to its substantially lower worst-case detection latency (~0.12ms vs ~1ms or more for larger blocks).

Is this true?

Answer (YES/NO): NO